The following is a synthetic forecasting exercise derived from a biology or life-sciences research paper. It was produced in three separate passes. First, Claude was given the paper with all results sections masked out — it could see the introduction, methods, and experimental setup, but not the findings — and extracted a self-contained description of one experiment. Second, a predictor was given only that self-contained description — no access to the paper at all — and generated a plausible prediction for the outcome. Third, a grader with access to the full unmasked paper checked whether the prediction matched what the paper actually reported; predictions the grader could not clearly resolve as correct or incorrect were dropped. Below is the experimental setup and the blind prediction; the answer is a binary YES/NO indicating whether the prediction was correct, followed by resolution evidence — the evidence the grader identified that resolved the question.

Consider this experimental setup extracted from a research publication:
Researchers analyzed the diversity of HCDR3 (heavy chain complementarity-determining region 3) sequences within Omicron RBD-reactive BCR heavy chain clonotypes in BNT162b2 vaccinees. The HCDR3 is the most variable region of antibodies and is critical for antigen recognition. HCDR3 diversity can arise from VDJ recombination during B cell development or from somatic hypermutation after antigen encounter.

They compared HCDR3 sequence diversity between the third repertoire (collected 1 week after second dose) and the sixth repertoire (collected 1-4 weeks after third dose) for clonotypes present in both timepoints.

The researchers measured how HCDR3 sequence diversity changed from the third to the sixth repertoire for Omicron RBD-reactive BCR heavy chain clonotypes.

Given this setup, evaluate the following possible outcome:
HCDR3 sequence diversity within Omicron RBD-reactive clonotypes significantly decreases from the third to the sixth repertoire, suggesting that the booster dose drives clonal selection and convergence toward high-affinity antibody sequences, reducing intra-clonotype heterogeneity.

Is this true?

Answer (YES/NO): NO